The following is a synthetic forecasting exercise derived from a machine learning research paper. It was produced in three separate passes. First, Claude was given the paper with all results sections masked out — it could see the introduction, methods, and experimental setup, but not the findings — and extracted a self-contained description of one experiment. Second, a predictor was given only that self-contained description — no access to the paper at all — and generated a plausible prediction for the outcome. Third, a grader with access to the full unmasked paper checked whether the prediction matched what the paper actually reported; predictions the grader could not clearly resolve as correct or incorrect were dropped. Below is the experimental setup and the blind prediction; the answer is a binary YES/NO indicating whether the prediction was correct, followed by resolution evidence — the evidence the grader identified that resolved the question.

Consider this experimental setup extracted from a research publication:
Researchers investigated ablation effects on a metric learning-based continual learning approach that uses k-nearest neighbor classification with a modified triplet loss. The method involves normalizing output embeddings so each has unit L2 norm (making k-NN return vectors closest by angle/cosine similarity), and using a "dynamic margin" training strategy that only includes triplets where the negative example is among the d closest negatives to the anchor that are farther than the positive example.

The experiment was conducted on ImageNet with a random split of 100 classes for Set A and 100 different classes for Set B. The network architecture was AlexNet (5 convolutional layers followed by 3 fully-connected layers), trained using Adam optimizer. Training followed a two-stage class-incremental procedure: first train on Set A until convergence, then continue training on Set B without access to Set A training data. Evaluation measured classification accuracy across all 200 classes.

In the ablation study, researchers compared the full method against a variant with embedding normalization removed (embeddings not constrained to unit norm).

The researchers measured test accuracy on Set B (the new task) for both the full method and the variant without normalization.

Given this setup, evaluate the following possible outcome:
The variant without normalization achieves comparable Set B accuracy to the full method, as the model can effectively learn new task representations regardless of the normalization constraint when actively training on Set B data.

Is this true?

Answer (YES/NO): NO